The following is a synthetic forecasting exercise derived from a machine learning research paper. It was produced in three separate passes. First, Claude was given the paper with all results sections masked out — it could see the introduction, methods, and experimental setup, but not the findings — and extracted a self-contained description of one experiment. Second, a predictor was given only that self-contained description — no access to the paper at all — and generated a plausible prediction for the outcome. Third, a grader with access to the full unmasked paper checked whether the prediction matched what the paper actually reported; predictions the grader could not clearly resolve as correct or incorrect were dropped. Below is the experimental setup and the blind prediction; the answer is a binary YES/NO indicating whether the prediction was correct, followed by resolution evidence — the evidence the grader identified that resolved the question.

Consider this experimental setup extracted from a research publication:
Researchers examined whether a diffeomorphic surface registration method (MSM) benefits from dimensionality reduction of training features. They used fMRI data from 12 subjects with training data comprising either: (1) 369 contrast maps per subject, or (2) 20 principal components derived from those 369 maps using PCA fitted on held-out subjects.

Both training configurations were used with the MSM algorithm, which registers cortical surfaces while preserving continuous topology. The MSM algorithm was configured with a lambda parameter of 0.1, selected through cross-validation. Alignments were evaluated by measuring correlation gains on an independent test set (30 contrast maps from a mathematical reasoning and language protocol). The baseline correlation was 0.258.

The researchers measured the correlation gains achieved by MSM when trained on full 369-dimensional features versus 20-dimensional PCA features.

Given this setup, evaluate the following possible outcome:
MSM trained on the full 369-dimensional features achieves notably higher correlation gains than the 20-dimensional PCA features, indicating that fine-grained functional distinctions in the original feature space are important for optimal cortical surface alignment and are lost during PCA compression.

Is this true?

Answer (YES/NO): NO